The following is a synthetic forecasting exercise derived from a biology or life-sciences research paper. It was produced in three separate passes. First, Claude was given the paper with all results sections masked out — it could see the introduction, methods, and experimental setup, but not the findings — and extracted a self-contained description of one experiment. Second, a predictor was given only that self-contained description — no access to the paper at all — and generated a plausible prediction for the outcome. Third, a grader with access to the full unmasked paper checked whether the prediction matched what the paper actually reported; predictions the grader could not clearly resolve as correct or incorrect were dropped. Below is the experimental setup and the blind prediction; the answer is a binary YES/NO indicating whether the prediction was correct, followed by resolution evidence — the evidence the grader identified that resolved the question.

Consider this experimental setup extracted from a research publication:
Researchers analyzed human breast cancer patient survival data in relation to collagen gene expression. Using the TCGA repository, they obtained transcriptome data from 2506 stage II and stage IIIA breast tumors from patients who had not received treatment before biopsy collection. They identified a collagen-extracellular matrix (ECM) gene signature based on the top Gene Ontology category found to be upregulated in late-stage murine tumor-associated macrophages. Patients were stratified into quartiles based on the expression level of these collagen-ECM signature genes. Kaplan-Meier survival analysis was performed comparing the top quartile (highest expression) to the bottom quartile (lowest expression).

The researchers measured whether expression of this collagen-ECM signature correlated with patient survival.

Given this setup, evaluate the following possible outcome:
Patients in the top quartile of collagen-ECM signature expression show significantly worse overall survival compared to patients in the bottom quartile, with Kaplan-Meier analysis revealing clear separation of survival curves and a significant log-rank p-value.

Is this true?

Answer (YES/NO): YES